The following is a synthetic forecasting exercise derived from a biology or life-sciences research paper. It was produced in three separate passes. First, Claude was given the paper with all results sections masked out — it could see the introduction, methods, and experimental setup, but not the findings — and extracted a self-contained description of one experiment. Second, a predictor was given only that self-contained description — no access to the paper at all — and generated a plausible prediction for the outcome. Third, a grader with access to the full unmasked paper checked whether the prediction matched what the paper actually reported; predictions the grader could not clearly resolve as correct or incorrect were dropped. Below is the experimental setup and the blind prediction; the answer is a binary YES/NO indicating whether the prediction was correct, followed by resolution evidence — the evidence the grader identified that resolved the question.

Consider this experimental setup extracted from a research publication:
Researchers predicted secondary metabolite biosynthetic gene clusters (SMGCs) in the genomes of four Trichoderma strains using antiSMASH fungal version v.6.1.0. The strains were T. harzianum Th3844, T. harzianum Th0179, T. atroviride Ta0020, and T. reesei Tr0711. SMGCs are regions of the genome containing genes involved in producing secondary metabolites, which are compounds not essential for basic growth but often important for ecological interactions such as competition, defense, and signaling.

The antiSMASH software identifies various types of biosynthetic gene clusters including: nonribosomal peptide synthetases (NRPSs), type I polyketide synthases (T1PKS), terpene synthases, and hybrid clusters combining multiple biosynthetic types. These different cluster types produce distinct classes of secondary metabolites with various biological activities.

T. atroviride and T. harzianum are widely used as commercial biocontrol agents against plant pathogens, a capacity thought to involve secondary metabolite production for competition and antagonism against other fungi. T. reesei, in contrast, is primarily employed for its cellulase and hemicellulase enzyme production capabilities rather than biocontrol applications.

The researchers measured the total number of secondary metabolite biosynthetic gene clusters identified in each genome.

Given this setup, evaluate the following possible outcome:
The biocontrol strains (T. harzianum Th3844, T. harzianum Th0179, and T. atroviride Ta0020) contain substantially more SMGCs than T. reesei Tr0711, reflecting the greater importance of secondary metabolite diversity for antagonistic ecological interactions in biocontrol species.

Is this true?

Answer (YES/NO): YES